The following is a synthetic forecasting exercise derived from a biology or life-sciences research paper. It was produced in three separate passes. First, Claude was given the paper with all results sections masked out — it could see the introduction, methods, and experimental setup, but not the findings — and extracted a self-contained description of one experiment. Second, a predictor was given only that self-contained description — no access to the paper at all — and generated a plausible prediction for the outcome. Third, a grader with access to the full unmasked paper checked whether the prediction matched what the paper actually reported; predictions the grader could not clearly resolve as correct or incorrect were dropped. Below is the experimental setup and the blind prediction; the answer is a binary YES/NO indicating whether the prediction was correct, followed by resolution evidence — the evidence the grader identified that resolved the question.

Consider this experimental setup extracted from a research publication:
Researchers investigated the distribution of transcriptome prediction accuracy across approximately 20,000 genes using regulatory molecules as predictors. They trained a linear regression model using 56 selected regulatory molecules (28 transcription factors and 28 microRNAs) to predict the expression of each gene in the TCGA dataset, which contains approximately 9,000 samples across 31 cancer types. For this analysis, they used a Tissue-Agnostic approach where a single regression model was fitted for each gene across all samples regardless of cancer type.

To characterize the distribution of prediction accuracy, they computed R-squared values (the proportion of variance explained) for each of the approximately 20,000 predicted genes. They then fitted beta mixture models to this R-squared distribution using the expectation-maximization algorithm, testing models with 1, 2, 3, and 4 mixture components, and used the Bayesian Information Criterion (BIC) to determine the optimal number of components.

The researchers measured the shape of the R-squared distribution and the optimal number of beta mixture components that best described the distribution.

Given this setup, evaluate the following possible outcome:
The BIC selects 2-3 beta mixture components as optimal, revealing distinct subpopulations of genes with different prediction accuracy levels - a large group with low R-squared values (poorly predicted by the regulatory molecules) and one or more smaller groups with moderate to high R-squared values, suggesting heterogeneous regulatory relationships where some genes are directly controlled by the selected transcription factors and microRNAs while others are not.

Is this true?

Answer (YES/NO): YES